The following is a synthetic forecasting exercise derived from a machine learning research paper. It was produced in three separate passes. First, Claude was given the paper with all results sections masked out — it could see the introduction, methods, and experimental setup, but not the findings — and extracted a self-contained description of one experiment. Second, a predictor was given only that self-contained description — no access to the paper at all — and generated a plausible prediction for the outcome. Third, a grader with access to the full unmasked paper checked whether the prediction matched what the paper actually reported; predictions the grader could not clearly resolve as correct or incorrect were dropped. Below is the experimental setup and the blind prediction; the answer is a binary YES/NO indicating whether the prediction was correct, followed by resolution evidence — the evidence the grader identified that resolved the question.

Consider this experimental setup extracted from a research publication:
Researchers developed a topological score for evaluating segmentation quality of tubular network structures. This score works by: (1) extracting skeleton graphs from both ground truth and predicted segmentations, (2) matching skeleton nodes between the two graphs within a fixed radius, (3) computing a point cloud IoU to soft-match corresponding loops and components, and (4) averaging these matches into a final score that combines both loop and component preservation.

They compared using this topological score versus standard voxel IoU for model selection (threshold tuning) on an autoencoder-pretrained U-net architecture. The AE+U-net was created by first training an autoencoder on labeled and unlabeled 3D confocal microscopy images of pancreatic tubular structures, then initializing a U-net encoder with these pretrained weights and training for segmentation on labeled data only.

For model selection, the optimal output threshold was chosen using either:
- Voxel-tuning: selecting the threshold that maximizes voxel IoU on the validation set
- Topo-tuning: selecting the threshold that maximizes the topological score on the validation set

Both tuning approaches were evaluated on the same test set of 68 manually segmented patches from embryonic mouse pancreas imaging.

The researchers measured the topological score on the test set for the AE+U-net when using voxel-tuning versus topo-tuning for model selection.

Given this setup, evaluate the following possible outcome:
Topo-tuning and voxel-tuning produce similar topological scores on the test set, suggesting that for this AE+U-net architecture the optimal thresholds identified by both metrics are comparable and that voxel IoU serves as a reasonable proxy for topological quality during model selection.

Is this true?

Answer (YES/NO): YES